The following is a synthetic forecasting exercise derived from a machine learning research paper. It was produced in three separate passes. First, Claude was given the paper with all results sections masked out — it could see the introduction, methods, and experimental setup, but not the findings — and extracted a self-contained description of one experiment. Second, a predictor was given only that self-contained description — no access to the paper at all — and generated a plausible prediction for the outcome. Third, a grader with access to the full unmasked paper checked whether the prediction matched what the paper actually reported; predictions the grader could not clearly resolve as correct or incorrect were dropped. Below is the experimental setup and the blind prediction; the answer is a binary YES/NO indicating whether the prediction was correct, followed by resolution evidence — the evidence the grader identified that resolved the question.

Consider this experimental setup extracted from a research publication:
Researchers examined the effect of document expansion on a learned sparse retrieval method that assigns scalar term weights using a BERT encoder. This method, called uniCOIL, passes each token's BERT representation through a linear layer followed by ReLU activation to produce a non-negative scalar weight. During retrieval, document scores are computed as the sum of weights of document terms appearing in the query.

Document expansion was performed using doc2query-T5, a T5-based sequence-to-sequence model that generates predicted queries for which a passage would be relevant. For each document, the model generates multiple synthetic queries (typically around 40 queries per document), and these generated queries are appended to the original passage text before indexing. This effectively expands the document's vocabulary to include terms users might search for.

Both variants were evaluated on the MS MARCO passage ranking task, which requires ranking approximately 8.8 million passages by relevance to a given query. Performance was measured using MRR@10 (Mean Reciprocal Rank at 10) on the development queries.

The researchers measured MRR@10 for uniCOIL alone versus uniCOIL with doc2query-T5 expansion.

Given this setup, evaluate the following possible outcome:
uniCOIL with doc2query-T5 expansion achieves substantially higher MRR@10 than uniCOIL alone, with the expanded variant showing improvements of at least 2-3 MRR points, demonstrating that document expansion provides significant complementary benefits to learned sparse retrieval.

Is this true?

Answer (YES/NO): YES